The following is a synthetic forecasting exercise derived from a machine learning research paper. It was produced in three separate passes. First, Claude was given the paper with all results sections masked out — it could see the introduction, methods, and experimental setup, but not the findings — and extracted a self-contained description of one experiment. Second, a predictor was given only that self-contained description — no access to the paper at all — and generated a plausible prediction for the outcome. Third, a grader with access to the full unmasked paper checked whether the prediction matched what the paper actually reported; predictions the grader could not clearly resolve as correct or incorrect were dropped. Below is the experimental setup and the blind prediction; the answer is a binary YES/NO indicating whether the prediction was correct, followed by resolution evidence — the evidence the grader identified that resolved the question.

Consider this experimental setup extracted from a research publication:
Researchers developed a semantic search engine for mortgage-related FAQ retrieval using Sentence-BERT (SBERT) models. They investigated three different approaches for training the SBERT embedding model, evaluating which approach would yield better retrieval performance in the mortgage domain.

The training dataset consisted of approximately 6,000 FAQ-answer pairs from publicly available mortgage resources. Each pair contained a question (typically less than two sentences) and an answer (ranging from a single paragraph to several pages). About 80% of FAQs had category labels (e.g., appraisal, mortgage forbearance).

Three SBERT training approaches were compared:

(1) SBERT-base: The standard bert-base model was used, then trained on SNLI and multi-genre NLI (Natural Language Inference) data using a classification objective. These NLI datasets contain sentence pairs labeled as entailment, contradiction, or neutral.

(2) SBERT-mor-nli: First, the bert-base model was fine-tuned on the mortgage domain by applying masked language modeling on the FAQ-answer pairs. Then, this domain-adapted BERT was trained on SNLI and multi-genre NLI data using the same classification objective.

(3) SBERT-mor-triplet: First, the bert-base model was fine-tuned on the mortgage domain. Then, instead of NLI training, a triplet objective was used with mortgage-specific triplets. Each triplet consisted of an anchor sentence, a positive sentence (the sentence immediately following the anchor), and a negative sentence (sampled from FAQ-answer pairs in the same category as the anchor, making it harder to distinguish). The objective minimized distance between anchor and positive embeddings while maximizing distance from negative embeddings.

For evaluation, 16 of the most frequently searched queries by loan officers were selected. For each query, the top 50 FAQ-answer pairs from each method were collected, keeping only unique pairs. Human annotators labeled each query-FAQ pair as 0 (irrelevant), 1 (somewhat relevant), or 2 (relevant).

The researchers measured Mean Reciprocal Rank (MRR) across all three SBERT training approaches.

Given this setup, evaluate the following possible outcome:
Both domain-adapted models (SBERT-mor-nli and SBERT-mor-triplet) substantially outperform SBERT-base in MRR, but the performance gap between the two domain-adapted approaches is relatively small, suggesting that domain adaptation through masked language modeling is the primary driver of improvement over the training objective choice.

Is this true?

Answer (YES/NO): NO